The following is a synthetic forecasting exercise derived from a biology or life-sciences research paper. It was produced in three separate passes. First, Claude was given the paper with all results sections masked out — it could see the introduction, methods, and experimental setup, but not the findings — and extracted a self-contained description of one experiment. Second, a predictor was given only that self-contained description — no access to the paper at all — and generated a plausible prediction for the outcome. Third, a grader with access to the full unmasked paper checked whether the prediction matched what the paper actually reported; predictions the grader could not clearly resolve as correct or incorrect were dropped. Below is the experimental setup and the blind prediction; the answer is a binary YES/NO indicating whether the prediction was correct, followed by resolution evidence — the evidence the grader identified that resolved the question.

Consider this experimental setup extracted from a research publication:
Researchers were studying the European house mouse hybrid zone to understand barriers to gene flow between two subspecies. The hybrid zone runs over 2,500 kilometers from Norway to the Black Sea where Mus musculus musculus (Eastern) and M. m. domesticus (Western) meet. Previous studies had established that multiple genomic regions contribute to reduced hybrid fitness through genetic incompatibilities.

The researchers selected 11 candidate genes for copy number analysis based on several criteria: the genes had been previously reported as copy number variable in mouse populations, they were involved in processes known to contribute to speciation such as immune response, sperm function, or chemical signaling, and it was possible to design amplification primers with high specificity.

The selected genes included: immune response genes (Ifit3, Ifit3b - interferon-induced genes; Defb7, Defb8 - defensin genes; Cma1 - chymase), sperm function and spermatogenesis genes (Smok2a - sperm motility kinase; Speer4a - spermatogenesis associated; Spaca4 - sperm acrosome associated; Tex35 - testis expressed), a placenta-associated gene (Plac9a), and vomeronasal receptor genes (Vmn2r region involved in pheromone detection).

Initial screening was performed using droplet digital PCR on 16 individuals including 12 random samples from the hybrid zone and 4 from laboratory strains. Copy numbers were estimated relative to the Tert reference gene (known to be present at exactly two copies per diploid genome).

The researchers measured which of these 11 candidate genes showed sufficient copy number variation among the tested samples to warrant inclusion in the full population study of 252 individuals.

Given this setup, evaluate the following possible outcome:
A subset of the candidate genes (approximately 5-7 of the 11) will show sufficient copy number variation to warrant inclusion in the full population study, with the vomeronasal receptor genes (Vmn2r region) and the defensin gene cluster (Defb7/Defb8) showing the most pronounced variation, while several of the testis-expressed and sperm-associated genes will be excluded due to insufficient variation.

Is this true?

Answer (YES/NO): NO